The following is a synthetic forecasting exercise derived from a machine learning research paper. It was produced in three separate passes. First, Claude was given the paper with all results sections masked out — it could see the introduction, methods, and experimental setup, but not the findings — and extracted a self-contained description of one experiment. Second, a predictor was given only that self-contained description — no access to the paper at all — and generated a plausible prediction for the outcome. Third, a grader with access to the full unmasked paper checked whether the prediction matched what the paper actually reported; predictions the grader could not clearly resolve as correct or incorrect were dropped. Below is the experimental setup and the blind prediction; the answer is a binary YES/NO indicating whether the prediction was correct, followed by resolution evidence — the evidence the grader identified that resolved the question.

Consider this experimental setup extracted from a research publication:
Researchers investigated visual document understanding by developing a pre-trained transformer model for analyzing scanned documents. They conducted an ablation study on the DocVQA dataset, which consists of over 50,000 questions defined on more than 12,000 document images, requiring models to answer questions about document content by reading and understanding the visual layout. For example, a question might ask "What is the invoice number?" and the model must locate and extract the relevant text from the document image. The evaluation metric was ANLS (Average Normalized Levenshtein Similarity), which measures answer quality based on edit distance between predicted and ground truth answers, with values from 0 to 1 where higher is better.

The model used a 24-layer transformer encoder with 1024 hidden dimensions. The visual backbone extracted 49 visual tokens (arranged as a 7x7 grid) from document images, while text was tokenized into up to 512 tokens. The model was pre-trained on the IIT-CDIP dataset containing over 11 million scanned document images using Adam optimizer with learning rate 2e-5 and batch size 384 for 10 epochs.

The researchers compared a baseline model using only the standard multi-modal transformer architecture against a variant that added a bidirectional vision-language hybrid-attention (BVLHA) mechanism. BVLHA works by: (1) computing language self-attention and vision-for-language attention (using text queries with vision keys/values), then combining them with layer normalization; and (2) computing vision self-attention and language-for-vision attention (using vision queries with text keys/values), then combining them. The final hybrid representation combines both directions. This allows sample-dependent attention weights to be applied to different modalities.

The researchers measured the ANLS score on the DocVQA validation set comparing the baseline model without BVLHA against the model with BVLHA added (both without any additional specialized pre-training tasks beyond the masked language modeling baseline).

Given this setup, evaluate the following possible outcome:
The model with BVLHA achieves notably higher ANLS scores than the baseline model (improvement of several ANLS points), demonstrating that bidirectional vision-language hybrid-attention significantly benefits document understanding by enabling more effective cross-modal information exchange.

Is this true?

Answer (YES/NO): NO